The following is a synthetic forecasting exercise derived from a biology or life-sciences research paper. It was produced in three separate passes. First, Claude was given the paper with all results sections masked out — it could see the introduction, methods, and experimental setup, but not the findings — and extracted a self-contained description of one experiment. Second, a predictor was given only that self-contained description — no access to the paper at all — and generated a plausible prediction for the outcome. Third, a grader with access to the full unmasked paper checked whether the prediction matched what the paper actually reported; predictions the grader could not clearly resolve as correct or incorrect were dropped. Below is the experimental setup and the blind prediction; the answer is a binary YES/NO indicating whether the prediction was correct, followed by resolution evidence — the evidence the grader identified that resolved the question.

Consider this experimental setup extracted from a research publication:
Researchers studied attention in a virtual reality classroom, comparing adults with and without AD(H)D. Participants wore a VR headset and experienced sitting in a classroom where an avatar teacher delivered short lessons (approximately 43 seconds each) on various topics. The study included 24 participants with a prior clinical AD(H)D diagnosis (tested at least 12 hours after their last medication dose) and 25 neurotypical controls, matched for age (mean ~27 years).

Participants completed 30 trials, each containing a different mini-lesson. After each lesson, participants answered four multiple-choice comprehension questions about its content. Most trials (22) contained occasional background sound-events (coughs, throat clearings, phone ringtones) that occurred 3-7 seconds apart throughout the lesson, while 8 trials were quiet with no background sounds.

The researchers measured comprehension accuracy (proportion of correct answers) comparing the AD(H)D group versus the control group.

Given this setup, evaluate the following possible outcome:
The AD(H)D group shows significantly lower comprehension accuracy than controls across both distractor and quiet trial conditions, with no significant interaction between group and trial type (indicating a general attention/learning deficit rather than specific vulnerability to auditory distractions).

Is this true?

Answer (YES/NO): NO